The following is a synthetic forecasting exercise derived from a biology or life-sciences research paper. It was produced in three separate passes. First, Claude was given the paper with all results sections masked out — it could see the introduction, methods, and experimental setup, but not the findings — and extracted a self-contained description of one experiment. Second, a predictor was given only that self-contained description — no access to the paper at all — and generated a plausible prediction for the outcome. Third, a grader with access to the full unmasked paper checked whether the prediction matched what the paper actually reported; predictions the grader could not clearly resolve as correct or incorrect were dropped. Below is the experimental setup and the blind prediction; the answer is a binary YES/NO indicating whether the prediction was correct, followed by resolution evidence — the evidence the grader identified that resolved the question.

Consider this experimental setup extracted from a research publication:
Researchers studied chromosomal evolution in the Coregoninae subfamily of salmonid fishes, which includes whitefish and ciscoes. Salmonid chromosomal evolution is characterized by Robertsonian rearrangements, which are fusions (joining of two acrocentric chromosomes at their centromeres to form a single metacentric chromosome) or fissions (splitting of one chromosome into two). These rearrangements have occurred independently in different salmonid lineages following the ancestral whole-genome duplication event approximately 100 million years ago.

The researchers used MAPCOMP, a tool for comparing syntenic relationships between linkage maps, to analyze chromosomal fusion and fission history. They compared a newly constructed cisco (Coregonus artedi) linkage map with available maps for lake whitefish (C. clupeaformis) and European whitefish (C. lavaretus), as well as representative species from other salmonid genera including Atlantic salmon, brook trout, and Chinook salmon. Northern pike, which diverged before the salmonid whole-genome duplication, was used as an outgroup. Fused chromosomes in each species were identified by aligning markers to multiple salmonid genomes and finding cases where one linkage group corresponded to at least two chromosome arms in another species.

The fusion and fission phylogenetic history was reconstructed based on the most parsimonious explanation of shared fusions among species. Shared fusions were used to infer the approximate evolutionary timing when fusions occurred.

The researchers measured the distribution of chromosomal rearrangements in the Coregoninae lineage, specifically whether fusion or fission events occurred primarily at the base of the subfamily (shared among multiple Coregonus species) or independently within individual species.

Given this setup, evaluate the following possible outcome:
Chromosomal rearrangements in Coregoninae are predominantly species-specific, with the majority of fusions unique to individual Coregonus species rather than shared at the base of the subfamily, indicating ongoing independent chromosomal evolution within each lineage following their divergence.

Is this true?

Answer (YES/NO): NO